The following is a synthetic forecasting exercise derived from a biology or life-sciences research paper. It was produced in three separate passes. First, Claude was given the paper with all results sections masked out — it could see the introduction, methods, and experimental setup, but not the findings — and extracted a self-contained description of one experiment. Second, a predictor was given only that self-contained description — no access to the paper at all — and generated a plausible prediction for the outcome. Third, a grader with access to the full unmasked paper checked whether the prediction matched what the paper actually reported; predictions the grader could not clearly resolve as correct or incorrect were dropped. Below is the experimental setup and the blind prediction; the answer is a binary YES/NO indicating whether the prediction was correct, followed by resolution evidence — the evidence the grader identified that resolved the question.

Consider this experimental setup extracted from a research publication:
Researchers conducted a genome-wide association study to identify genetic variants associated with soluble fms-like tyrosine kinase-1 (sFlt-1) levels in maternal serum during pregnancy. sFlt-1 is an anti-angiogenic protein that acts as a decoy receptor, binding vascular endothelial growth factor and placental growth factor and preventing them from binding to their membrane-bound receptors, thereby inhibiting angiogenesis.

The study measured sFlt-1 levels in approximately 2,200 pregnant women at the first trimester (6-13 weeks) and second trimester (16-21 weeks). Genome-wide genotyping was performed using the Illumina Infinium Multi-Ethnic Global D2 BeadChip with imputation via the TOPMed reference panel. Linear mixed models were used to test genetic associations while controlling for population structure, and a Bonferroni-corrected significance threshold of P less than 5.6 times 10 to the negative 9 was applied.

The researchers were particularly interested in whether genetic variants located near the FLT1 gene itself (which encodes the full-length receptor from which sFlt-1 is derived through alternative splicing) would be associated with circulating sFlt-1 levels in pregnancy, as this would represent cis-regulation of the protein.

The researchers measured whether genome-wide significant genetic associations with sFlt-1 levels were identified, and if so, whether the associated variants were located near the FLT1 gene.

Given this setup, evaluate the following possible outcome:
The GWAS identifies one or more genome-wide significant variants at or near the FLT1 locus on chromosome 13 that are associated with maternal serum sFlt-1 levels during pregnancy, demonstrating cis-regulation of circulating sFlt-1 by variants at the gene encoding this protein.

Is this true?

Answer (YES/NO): NO